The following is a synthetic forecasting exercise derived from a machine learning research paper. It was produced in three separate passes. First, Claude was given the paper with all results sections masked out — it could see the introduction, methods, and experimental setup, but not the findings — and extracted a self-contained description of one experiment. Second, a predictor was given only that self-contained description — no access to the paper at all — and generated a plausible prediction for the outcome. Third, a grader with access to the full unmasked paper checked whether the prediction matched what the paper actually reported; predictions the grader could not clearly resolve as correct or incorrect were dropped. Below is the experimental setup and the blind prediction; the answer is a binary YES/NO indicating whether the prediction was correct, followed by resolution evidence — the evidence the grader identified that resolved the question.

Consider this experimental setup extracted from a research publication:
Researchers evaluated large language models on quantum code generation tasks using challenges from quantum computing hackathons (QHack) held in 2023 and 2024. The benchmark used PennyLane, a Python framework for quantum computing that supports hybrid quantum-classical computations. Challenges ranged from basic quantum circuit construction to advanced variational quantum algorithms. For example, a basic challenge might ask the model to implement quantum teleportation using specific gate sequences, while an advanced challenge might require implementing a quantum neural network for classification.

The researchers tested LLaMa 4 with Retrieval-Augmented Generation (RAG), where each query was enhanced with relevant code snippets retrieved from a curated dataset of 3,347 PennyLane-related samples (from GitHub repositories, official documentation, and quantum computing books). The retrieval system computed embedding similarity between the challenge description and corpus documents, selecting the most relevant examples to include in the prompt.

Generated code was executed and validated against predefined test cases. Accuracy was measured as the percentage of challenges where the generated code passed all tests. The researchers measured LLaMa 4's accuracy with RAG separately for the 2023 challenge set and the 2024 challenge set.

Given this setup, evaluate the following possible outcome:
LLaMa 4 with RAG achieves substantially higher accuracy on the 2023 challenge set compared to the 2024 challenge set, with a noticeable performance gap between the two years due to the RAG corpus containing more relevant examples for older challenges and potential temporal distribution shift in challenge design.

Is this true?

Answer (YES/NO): YES